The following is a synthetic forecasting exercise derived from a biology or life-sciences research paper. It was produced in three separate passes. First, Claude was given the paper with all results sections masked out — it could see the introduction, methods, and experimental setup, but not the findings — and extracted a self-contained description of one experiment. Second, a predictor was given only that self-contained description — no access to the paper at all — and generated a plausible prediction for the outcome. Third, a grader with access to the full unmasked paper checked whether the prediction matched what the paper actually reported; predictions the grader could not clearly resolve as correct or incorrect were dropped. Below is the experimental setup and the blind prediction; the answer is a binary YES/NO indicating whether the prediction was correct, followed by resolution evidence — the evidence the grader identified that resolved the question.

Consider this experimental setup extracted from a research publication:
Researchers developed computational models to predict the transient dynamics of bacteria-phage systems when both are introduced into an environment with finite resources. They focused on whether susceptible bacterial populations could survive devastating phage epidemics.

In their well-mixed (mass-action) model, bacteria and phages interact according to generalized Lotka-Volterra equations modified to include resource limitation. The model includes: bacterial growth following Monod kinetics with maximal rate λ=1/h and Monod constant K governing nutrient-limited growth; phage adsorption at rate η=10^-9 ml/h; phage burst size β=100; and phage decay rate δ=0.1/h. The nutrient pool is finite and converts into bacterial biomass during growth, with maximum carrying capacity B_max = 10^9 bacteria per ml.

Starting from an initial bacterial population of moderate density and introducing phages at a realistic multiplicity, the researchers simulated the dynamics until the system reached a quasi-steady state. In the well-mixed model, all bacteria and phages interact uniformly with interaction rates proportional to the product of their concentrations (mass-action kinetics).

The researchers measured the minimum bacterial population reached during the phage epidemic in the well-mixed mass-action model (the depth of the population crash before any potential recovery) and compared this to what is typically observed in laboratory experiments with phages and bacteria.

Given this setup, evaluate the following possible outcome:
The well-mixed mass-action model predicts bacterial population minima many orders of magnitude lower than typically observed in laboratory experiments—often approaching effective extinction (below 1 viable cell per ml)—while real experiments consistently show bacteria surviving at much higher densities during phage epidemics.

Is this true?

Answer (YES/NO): YES